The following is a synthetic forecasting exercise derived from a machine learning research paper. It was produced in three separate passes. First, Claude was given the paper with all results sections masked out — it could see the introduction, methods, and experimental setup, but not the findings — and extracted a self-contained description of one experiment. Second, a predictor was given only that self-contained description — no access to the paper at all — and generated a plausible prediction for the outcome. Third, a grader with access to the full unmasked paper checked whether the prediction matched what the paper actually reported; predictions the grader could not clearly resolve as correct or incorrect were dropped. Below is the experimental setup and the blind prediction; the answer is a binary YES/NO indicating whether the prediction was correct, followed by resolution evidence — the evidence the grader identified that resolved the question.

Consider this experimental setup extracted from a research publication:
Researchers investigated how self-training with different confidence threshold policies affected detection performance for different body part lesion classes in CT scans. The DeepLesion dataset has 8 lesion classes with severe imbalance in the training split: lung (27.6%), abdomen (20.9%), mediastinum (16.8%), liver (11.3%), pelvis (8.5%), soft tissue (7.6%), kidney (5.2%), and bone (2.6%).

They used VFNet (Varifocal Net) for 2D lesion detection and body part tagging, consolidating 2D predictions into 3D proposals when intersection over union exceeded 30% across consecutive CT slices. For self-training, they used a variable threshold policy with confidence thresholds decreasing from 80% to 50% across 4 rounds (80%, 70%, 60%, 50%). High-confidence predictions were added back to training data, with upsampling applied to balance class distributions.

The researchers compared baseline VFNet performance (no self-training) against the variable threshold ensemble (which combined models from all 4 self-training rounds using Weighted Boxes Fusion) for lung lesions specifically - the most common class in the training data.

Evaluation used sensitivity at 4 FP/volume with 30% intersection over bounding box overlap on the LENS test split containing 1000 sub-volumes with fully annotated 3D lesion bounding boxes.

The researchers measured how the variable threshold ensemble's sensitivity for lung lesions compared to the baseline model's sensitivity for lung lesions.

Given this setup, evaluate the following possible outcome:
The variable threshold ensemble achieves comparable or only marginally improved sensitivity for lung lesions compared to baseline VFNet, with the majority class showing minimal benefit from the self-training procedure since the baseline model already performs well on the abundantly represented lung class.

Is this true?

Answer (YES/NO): NO